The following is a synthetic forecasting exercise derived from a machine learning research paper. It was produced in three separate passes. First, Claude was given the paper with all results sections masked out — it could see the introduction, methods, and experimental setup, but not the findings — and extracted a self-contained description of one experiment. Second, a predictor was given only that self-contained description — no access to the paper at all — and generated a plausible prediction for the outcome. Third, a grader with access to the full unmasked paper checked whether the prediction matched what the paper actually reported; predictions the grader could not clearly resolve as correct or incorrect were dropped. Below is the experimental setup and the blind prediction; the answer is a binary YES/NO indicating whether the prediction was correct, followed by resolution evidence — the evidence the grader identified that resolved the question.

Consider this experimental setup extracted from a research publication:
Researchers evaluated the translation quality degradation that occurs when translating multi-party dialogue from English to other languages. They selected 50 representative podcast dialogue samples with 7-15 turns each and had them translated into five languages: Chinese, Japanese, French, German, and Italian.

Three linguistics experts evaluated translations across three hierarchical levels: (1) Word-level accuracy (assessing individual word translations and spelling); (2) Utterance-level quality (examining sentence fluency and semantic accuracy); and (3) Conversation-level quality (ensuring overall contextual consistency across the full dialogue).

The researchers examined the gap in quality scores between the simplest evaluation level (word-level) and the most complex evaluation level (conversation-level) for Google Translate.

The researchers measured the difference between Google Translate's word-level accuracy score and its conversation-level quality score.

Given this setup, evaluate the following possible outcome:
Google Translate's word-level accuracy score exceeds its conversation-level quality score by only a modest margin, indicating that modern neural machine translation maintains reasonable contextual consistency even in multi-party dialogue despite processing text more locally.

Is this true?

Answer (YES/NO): NO